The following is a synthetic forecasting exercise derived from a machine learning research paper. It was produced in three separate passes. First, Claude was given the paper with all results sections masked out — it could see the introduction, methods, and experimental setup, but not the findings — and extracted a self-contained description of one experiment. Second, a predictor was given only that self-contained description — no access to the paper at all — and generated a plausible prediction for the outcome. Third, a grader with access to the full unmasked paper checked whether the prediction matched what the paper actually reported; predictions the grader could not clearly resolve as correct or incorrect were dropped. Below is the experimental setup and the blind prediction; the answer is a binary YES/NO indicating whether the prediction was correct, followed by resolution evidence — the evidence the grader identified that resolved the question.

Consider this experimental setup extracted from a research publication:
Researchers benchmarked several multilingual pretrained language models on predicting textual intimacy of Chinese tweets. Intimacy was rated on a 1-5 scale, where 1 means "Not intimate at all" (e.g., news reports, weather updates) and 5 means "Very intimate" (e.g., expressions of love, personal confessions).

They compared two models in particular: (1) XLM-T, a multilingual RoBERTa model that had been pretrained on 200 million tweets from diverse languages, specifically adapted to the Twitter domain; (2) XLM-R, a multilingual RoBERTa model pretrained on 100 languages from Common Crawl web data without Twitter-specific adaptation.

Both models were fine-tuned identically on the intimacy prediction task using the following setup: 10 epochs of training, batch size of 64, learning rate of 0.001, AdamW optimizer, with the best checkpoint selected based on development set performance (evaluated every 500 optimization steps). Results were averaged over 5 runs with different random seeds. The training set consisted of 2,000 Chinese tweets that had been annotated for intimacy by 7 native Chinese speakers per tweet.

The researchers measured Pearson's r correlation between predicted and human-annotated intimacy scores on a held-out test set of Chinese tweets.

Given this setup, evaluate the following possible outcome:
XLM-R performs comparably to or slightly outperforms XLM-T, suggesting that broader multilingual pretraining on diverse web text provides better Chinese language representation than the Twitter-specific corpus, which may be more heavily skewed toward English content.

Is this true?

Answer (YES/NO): YES